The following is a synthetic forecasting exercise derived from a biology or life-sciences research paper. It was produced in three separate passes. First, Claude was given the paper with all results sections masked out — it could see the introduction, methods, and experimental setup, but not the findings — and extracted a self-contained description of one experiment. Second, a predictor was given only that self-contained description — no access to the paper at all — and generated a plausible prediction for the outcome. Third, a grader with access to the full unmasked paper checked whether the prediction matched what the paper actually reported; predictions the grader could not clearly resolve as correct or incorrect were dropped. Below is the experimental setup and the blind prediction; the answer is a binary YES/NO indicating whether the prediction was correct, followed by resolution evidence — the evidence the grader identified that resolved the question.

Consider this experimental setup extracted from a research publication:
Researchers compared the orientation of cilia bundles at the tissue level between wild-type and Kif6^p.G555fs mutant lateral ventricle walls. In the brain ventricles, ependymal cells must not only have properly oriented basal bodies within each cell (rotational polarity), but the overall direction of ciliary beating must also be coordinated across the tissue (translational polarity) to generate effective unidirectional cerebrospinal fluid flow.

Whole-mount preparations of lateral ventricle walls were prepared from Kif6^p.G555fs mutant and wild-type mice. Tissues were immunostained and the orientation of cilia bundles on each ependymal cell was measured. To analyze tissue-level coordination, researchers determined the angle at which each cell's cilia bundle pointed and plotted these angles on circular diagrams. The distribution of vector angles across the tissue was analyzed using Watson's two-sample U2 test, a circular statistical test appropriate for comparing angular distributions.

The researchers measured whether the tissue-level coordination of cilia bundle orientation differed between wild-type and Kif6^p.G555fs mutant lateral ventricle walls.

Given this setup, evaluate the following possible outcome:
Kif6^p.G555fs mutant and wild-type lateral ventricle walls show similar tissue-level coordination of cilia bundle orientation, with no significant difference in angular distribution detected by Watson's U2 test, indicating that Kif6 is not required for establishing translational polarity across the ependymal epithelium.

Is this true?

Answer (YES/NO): NO